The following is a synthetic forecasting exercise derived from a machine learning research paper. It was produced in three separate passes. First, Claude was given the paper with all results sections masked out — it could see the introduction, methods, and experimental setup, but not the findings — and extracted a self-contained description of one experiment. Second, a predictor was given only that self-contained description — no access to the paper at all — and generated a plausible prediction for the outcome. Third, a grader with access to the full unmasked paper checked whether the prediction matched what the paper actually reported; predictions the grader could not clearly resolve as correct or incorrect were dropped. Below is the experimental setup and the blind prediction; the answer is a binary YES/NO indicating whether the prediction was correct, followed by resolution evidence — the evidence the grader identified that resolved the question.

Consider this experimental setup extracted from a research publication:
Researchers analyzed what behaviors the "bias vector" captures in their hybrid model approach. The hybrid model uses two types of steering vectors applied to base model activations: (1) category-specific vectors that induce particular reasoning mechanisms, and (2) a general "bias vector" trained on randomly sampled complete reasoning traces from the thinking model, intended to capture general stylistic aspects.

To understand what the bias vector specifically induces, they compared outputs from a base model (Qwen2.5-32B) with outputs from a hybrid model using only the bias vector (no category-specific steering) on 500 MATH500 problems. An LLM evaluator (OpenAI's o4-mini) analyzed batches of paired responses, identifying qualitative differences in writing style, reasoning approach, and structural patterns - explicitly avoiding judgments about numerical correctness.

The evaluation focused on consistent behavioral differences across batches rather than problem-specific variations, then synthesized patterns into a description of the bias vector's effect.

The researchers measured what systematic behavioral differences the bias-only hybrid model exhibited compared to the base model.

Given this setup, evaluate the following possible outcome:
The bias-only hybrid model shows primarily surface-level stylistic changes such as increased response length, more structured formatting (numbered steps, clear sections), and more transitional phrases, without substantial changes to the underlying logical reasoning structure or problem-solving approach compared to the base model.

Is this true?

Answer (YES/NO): NO